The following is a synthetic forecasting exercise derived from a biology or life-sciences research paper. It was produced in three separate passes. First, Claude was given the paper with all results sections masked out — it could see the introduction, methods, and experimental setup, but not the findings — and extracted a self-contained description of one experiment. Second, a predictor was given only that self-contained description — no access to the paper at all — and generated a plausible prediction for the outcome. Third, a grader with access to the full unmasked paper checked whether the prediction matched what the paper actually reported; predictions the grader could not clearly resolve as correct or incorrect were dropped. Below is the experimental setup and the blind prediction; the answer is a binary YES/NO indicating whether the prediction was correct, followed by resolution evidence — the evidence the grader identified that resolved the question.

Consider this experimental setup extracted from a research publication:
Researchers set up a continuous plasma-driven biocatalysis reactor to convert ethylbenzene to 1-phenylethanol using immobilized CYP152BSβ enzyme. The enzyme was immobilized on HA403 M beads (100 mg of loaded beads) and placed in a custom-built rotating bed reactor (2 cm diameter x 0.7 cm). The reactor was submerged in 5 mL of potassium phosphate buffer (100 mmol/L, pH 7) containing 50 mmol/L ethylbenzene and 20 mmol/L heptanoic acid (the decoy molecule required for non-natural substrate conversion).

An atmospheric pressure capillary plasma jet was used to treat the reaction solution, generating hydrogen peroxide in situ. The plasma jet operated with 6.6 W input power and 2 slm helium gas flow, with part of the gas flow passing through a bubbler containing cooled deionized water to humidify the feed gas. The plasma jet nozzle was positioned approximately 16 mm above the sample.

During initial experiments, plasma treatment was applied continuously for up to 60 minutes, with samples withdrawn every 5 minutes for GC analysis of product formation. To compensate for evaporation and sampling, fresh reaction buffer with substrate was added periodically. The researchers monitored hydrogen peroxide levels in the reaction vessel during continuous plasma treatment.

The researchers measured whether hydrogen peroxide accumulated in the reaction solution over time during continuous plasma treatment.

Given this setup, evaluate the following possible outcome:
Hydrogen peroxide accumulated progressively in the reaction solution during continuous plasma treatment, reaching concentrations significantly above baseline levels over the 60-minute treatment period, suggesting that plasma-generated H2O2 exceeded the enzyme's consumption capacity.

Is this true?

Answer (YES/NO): YES